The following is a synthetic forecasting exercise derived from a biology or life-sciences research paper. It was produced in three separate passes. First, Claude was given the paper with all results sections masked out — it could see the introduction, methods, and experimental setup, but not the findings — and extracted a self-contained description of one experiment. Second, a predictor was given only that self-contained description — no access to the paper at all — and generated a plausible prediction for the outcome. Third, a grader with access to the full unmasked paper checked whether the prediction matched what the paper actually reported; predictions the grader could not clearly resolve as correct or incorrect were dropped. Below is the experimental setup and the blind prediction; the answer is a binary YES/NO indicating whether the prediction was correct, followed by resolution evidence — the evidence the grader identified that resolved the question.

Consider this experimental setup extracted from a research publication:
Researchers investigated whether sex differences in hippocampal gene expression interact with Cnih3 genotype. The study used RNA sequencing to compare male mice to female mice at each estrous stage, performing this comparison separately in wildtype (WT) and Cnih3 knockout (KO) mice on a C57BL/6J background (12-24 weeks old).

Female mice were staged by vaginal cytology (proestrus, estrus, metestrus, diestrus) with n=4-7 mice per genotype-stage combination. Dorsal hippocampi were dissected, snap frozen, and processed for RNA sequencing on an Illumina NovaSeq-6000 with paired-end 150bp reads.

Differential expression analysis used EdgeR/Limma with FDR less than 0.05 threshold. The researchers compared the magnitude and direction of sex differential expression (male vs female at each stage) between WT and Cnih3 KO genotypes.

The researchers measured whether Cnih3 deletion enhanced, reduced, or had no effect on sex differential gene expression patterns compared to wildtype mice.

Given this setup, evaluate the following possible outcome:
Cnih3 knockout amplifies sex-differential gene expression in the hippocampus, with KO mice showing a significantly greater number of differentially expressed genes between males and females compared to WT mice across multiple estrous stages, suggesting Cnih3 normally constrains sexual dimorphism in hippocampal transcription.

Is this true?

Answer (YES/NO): YES